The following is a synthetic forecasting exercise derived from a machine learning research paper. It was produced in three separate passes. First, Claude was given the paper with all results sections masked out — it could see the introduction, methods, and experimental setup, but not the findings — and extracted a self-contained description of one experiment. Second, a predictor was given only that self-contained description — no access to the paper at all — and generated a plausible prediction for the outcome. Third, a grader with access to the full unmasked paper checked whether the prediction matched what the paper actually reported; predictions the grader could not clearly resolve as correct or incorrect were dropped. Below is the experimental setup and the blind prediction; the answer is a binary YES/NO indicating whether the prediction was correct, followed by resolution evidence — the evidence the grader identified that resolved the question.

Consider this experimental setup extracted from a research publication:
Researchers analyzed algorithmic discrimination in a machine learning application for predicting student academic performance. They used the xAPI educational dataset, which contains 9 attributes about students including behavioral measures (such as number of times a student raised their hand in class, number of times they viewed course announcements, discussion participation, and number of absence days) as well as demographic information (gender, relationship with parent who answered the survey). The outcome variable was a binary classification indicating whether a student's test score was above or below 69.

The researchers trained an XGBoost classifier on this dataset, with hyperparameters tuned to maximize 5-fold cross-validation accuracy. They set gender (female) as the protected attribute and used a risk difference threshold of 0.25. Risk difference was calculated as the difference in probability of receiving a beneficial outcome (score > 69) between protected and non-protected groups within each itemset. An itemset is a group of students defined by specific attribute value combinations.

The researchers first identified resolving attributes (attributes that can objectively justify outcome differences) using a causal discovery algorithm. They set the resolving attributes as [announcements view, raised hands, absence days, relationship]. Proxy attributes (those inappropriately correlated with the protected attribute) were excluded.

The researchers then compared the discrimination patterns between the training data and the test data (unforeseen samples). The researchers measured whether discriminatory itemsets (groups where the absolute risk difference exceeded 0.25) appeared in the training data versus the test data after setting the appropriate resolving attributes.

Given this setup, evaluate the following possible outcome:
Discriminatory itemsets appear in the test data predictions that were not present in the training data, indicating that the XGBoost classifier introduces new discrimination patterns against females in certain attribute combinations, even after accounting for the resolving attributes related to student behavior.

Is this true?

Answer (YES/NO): NO